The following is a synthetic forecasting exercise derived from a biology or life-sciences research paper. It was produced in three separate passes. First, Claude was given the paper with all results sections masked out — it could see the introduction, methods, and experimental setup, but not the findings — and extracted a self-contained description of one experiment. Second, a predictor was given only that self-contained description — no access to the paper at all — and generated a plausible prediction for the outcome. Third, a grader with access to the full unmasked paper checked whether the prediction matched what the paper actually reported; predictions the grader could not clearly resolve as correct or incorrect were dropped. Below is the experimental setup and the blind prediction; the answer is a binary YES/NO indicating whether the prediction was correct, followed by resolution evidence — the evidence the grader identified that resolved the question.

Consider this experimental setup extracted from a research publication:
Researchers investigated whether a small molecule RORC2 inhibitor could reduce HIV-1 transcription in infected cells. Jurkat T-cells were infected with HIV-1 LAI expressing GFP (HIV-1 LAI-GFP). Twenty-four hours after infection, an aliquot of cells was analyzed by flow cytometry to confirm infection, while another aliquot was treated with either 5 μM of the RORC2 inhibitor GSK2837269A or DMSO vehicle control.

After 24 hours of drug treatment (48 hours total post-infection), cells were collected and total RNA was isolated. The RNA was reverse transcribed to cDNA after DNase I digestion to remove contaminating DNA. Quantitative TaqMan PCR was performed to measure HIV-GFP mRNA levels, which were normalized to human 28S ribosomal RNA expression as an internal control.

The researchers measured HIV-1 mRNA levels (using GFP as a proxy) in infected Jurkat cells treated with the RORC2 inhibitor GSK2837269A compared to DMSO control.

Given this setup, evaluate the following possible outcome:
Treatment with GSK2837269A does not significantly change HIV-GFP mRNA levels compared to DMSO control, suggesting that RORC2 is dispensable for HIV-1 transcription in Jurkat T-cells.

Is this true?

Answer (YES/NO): NO